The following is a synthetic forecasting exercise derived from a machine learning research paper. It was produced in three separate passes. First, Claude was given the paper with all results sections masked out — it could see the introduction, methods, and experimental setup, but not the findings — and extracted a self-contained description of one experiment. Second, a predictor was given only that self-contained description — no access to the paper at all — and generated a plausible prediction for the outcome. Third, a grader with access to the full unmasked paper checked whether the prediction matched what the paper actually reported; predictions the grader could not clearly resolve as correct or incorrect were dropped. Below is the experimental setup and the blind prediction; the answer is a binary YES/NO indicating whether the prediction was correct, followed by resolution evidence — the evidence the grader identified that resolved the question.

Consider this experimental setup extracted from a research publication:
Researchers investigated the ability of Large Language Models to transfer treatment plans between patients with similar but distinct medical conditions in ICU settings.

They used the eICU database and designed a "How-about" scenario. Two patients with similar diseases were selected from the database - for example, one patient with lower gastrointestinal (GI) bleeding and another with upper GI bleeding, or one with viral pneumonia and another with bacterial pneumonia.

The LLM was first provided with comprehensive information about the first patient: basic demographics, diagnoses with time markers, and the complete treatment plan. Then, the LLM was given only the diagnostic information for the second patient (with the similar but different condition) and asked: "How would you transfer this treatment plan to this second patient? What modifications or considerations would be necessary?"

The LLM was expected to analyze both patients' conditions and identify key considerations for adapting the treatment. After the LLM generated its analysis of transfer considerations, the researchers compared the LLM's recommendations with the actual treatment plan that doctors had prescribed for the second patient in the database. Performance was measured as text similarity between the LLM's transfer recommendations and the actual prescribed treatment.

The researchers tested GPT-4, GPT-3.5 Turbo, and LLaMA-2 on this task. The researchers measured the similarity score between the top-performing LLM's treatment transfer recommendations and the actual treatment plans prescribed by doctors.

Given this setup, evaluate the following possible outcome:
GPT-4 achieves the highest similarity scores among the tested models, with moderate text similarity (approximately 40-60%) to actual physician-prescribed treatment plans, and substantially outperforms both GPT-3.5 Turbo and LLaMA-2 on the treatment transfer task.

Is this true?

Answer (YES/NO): NO